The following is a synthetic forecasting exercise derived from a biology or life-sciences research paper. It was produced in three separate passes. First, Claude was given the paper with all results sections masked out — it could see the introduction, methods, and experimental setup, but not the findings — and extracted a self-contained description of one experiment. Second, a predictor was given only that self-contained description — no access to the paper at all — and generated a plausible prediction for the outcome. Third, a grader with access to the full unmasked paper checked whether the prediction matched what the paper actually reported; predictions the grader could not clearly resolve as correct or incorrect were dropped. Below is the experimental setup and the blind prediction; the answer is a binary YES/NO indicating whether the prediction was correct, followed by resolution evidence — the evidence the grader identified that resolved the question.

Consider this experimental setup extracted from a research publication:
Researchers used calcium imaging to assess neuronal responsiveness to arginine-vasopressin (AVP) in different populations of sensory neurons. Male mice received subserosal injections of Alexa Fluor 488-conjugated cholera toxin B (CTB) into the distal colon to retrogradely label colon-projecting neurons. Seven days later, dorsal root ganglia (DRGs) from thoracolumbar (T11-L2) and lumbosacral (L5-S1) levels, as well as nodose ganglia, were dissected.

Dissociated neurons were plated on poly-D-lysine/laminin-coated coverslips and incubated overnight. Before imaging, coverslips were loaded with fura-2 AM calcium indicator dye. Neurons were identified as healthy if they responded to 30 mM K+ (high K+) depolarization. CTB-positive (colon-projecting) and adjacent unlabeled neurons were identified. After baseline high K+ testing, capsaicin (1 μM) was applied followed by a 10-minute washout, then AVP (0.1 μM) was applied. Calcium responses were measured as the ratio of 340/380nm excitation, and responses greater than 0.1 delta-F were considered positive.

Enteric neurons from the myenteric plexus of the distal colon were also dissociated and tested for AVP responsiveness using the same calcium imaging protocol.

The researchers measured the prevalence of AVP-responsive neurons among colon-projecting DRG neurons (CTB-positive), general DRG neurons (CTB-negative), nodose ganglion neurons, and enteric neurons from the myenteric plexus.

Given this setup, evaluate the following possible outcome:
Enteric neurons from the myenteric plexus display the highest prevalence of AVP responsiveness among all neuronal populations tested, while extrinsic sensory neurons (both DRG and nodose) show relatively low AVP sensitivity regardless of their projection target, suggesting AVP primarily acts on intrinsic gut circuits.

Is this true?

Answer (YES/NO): NO